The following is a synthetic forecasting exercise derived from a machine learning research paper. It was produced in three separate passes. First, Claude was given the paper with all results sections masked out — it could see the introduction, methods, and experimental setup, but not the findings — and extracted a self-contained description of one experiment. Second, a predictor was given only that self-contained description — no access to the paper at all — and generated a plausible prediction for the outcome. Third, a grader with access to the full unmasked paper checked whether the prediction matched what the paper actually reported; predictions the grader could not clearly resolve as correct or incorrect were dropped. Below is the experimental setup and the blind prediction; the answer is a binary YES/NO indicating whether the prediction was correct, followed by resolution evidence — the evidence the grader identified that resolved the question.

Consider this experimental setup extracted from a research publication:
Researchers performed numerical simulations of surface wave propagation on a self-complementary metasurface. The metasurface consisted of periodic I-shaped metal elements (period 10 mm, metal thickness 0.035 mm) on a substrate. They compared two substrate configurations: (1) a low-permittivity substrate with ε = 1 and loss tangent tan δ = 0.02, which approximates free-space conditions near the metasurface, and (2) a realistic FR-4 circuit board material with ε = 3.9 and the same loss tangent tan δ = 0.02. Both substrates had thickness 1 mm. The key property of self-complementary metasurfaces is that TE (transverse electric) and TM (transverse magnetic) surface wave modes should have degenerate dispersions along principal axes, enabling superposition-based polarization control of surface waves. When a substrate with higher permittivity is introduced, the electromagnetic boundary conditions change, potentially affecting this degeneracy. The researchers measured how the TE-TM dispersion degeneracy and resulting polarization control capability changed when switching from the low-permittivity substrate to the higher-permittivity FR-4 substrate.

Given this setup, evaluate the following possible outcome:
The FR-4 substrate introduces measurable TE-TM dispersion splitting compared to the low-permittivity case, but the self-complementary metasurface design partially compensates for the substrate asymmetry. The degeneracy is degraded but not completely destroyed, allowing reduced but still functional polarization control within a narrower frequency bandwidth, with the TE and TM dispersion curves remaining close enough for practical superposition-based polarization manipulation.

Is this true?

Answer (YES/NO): NO